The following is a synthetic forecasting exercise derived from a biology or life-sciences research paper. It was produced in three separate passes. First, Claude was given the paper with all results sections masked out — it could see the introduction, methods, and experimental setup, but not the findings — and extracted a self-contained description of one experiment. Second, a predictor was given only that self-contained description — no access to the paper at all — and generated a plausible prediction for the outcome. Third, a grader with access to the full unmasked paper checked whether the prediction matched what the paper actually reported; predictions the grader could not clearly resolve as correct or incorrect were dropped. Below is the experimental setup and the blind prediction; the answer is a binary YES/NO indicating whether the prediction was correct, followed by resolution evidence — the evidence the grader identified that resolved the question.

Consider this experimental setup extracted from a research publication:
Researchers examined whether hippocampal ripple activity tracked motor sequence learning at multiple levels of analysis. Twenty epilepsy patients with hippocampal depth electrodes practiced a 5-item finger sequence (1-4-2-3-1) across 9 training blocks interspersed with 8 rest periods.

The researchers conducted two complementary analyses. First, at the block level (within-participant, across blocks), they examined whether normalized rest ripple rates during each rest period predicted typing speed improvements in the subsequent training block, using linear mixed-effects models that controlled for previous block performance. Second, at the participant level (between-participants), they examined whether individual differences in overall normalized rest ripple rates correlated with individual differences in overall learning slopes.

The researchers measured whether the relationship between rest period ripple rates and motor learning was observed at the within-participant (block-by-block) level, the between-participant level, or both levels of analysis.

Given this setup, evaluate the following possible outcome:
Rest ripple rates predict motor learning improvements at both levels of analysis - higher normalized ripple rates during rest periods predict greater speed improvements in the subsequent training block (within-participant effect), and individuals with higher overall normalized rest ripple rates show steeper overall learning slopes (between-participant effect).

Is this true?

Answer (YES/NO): YES